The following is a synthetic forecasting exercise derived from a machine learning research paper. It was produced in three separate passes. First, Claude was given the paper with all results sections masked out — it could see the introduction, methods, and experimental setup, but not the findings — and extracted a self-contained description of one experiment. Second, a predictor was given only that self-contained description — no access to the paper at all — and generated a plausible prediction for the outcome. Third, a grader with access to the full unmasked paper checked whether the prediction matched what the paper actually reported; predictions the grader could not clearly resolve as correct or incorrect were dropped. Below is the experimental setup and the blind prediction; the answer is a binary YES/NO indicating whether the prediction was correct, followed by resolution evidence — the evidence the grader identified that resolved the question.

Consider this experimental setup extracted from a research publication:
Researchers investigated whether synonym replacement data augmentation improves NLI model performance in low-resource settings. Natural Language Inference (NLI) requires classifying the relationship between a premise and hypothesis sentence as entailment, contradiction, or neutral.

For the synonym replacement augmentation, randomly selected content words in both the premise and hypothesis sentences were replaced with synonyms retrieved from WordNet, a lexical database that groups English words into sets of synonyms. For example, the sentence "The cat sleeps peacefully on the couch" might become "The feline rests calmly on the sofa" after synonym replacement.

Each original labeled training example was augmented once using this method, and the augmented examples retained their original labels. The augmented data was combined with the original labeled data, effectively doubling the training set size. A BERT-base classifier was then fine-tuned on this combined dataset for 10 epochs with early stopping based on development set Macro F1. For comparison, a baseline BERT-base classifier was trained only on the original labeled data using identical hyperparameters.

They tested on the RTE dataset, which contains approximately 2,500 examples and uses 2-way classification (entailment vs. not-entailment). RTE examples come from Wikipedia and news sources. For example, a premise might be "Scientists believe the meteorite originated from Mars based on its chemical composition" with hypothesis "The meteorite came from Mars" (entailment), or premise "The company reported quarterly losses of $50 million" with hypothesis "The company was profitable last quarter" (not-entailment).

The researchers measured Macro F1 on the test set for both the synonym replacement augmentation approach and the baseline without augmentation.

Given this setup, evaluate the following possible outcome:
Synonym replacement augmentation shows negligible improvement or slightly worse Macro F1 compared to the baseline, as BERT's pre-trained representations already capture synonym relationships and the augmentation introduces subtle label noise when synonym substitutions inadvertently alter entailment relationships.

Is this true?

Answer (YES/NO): YES